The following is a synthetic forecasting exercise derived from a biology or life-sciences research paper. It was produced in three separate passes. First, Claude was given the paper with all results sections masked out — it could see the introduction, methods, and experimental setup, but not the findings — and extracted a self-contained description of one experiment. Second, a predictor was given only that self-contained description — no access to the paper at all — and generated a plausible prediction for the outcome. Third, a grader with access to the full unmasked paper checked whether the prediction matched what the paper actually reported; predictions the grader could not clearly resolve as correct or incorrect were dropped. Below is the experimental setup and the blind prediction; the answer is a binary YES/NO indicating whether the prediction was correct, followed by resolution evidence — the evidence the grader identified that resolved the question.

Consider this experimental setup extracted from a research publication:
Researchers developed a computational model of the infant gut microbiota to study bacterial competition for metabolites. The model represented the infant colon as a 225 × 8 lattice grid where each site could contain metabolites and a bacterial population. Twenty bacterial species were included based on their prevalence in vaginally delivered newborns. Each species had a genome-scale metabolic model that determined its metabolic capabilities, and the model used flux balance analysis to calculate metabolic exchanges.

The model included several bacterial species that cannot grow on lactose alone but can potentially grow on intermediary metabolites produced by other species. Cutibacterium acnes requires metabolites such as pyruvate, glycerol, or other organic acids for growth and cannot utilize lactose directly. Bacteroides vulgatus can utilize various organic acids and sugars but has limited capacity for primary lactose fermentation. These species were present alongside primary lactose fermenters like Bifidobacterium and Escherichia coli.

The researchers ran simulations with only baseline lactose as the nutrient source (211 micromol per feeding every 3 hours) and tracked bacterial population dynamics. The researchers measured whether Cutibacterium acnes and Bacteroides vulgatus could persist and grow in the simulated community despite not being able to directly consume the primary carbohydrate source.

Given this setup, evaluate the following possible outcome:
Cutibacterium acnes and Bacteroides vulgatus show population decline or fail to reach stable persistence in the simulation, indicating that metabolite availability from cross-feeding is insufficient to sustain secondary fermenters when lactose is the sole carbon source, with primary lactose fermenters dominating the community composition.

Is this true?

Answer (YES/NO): NO